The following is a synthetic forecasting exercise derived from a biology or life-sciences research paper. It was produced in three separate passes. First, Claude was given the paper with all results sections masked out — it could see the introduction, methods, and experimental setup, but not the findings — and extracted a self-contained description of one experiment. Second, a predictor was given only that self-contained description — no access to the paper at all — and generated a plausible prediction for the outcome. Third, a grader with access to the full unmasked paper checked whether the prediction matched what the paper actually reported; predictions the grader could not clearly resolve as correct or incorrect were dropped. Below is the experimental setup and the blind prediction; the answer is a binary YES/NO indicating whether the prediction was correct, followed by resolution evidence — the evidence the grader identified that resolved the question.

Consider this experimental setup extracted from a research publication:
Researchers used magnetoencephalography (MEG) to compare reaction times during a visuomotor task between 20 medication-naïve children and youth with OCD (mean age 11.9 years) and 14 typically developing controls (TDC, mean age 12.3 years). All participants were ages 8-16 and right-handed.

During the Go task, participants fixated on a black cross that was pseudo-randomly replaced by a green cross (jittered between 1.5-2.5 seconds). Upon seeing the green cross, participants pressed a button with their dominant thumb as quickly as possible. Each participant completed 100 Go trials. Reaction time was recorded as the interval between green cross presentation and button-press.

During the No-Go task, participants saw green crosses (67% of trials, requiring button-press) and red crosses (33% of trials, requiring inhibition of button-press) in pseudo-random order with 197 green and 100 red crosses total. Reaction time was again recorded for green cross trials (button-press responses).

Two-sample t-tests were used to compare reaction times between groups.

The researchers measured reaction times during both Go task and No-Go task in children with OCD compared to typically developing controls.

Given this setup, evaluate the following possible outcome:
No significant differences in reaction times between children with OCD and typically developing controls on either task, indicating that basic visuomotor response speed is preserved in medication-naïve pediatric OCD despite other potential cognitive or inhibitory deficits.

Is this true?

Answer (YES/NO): YES